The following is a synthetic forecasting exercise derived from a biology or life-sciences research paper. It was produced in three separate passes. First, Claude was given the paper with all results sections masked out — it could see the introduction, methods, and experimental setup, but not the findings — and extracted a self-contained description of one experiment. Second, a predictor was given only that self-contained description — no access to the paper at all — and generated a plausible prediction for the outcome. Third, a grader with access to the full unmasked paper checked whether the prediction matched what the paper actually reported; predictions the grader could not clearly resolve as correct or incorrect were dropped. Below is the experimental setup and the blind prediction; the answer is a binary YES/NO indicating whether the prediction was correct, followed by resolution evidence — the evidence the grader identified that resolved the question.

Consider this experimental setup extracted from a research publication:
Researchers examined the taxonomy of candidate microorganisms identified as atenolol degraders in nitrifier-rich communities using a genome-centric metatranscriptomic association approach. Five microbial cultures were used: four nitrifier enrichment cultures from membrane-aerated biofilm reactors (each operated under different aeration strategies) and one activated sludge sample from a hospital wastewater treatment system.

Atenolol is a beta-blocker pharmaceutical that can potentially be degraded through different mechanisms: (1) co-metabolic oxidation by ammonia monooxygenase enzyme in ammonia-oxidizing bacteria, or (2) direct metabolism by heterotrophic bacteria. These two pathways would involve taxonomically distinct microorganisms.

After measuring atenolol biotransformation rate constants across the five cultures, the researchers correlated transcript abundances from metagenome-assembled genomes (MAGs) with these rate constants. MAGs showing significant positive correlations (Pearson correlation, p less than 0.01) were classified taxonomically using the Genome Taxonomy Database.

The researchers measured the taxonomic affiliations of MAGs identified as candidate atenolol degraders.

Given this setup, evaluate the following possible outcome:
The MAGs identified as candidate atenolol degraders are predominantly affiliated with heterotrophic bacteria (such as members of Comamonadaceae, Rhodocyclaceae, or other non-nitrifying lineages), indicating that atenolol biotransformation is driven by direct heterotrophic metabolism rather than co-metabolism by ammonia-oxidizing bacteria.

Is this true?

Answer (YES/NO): YES